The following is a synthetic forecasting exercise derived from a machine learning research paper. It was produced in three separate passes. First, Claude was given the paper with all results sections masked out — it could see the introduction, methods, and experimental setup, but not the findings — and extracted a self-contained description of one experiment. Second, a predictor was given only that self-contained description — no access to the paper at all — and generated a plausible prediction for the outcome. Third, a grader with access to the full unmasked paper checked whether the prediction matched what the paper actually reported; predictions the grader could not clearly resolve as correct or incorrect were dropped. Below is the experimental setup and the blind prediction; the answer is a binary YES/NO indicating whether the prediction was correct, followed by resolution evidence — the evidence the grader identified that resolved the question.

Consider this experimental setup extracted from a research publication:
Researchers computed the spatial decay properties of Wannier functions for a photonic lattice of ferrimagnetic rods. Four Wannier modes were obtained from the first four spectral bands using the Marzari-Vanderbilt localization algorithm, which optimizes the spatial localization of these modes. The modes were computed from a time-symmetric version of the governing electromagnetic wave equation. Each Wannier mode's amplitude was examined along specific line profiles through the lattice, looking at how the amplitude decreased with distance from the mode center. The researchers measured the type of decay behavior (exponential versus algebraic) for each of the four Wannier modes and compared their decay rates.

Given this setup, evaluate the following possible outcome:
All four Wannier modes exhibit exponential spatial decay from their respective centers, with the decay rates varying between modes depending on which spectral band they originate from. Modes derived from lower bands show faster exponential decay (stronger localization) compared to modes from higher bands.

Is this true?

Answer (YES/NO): NO